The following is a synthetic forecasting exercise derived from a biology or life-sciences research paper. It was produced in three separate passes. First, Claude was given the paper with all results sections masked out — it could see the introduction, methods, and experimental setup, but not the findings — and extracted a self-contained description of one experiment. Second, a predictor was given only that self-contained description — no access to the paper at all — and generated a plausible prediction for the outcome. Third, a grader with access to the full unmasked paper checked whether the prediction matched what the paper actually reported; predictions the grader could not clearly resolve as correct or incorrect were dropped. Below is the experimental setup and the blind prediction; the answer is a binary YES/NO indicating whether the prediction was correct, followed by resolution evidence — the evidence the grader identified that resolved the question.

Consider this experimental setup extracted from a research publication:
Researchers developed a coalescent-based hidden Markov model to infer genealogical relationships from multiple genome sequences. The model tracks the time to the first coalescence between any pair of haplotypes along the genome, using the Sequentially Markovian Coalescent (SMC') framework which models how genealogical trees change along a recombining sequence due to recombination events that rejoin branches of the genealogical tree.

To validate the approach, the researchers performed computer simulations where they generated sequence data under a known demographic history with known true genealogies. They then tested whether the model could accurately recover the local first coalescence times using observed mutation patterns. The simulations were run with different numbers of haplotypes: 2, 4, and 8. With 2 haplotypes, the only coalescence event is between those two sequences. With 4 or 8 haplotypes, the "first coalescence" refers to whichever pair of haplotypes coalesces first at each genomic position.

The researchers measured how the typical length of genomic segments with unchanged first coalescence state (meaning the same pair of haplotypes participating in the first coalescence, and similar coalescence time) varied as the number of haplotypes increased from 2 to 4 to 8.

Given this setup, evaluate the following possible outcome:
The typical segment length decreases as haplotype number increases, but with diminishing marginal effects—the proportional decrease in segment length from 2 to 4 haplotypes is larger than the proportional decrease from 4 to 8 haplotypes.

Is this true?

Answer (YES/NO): NO